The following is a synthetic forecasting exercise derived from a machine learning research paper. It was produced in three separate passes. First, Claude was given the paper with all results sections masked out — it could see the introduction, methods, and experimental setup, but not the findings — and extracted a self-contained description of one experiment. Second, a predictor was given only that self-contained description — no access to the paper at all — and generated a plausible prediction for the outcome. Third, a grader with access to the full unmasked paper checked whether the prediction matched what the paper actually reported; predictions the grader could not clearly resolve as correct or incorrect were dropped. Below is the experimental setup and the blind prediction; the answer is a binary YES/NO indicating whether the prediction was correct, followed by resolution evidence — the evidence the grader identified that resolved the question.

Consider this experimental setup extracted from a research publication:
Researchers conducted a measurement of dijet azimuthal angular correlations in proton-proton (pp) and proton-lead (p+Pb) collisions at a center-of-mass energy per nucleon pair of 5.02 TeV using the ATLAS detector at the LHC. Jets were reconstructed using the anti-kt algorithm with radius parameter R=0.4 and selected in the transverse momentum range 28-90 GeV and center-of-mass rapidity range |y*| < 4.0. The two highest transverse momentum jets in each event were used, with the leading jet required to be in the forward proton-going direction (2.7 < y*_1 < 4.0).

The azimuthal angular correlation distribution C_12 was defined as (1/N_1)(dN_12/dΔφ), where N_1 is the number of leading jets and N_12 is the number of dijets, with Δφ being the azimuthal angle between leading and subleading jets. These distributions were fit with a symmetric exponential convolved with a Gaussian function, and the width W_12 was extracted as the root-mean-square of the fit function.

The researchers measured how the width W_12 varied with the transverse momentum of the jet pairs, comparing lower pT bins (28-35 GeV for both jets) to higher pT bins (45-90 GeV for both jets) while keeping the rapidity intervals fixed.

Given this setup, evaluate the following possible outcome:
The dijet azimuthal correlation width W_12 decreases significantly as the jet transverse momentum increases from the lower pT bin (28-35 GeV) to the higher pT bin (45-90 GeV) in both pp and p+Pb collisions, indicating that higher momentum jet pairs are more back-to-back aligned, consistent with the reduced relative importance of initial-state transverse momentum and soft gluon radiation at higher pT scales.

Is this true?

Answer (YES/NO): YES